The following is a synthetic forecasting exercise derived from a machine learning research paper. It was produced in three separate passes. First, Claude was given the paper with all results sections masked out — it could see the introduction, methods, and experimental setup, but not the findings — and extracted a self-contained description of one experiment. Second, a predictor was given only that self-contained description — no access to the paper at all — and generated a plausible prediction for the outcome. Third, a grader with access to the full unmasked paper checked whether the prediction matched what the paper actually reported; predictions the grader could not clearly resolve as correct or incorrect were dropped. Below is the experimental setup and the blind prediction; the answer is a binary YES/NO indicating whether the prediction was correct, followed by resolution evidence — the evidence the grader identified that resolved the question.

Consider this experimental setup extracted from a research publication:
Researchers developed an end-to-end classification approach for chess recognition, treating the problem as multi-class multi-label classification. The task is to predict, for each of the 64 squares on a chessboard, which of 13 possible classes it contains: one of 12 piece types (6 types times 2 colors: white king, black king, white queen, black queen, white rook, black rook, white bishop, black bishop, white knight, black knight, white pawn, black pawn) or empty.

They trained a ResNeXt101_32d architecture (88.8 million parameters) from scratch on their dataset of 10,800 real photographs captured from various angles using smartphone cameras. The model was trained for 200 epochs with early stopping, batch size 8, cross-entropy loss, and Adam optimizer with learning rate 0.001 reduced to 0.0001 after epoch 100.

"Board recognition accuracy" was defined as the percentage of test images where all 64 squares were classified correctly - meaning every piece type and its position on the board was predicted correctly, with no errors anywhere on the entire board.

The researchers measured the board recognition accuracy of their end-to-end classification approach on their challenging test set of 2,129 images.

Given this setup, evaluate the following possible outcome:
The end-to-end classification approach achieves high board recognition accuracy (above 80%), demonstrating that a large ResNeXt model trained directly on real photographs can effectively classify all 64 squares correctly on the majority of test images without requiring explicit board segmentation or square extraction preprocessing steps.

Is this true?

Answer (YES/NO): NO